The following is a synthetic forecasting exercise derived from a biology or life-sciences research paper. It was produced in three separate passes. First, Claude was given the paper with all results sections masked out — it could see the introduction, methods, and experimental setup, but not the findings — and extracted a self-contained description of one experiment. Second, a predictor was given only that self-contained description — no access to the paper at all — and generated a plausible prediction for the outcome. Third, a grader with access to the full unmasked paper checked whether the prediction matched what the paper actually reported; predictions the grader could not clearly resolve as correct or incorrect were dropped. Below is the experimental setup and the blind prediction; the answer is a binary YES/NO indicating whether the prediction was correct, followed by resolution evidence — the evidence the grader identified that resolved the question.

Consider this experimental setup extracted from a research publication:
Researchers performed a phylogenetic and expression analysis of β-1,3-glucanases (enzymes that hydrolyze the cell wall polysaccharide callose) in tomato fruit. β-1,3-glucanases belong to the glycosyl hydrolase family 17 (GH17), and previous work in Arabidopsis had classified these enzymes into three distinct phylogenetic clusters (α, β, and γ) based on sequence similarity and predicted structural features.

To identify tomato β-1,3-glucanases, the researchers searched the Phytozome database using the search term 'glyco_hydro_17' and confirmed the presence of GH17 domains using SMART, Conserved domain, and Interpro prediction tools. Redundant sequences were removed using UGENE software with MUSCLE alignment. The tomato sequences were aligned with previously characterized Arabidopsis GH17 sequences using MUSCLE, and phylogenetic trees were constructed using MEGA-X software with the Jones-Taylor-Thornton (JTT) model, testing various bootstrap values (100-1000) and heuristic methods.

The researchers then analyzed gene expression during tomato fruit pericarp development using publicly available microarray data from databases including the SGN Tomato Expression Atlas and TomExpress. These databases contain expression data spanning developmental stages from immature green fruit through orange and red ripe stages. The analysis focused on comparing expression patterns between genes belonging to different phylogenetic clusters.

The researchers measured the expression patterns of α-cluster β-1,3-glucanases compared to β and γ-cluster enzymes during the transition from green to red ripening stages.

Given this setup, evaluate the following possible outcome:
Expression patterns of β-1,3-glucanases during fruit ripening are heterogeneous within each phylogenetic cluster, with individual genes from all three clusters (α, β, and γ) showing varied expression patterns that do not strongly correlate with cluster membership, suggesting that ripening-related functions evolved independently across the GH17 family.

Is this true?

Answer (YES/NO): NO